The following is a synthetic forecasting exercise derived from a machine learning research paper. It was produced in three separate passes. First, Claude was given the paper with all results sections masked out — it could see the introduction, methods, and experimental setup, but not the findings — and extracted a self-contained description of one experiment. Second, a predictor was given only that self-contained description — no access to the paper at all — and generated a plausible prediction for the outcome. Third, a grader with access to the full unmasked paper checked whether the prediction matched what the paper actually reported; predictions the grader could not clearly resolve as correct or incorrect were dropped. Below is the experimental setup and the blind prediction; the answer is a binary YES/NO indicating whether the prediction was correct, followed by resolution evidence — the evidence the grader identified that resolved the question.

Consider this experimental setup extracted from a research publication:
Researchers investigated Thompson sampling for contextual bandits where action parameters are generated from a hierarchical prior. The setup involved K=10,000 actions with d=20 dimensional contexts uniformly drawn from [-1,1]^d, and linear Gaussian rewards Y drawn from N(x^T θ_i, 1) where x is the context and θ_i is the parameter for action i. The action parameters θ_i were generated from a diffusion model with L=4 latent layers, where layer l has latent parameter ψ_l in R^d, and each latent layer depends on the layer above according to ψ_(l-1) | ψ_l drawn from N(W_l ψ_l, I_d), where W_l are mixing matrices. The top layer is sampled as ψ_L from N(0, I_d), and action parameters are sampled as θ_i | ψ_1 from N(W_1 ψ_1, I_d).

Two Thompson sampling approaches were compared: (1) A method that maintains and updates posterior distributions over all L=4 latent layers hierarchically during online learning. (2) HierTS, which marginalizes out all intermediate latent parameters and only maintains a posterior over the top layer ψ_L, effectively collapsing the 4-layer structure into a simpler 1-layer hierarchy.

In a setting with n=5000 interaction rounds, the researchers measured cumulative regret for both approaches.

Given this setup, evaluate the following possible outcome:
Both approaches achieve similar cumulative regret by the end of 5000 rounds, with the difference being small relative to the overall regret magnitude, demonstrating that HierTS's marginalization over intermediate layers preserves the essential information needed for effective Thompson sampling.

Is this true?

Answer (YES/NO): NO